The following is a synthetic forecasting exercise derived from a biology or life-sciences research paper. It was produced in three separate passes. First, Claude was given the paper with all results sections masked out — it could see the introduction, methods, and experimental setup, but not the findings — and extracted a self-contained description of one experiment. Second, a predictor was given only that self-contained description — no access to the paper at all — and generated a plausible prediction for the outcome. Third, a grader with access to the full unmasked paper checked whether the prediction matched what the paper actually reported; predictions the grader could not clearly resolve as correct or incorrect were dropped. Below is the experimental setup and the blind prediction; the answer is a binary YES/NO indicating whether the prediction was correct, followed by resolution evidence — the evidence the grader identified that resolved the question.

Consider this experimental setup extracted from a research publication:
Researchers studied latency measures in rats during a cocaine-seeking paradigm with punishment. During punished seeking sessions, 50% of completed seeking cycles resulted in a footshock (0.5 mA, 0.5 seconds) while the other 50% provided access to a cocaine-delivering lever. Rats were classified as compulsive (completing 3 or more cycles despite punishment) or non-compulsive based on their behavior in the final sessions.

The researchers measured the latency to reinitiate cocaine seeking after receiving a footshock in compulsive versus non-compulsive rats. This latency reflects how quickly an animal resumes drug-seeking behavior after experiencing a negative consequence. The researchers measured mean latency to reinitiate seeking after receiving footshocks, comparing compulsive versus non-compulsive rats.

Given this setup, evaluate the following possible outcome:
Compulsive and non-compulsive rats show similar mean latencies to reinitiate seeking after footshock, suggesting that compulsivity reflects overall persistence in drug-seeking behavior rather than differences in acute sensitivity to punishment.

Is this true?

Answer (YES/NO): NO